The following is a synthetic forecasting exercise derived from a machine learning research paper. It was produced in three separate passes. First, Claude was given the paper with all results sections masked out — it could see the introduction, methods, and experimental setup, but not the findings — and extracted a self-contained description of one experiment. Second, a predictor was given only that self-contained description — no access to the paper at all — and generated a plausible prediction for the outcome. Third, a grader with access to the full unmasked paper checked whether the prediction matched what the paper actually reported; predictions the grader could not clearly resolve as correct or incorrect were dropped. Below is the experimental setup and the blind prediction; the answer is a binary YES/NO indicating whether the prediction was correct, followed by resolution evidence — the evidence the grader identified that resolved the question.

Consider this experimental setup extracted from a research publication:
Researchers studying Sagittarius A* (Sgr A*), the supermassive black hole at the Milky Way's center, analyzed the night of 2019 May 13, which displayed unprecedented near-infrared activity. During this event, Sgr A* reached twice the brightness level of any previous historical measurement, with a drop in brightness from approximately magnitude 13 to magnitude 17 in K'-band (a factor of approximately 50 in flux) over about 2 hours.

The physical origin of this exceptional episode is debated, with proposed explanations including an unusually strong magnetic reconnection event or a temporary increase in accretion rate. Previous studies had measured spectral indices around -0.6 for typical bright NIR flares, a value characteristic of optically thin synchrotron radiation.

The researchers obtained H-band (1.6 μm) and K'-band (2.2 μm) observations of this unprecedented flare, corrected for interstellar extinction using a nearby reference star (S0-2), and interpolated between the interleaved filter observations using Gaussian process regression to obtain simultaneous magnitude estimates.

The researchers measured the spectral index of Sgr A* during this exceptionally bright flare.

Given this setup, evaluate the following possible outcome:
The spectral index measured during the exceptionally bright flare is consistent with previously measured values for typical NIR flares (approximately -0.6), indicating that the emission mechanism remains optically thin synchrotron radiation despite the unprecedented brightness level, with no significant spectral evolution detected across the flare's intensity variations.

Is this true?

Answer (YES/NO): YES